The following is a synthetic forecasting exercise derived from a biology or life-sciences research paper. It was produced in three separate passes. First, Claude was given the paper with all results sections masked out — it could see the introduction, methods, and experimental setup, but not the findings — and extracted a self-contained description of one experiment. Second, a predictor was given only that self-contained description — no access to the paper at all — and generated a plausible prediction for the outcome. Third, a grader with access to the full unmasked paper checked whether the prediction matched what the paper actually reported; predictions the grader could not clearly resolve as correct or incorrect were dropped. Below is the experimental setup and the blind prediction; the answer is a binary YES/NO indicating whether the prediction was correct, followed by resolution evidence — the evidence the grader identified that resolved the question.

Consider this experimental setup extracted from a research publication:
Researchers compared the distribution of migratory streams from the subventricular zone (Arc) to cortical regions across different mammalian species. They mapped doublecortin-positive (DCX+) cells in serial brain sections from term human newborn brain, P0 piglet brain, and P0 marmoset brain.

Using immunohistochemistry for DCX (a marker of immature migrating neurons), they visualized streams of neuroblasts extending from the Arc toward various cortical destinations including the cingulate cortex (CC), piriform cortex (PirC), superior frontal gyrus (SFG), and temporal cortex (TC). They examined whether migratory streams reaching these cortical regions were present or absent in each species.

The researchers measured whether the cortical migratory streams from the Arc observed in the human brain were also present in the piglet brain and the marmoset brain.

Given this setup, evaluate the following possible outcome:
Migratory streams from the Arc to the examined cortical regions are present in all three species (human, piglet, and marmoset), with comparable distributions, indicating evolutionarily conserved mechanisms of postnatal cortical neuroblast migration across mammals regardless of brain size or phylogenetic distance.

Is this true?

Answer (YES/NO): NO